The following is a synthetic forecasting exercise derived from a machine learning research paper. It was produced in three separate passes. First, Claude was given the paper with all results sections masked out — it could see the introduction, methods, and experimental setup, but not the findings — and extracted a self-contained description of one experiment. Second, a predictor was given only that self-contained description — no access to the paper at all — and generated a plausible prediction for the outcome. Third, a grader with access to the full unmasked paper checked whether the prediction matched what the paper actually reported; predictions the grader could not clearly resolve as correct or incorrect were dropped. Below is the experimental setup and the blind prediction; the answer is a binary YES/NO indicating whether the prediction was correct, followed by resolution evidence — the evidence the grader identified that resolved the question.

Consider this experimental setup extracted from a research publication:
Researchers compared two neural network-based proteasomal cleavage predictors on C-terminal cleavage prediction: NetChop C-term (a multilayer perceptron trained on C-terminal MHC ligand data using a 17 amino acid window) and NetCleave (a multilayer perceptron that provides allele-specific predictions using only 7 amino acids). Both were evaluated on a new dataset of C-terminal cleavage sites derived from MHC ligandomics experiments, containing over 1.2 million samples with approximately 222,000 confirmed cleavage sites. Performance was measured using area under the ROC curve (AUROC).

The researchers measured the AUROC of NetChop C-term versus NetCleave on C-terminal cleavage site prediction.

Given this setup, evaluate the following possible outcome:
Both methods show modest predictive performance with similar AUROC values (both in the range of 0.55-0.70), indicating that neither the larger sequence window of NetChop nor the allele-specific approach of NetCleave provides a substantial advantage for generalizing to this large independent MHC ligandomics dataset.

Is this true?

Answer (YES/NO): NO